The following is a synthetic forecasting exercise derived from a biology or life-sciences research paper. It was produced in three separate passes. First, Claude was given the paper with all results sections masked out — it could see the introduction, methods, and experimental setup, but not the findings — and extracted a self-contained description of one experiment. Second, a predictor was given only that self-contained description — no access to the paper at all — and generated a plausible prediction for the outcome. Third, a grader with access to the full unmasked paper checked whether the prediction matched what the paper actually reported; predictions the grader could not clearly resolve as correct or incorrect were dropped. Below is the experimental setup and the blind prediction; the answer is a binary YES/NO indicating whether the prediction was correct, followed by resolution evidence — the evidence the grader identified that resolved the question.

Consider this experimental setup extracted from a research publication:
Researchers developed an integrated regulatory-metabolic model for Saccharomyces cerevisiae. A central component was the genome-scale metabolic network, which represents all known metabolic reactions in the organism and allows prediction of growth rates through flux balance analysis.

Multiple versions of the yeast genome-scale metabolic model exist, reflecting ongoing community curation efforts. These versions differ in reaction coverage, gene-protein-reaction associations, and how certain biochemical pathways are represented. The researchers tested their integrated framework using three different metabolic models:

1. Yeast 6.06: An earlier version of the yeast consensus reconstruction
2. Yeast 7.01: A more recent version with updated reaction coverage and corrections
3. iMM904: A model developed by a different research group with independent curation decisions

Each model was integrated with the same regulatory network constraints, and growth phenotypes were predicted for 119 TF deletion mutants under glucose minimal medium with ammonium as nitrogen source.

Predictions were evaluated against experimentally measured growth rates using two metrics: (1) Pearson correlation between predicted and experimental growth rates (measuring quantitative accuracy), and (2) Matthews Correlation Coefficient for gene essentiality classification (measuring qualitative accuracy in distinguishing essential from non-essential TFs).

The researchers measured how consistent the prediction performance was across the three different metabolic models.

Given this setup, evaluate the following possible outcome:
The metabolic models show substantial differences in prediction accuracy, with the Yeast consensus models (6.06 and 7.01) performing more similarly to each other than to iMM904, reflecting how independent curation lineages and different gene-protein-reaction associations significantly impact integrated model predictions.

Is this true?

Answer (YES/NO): NO